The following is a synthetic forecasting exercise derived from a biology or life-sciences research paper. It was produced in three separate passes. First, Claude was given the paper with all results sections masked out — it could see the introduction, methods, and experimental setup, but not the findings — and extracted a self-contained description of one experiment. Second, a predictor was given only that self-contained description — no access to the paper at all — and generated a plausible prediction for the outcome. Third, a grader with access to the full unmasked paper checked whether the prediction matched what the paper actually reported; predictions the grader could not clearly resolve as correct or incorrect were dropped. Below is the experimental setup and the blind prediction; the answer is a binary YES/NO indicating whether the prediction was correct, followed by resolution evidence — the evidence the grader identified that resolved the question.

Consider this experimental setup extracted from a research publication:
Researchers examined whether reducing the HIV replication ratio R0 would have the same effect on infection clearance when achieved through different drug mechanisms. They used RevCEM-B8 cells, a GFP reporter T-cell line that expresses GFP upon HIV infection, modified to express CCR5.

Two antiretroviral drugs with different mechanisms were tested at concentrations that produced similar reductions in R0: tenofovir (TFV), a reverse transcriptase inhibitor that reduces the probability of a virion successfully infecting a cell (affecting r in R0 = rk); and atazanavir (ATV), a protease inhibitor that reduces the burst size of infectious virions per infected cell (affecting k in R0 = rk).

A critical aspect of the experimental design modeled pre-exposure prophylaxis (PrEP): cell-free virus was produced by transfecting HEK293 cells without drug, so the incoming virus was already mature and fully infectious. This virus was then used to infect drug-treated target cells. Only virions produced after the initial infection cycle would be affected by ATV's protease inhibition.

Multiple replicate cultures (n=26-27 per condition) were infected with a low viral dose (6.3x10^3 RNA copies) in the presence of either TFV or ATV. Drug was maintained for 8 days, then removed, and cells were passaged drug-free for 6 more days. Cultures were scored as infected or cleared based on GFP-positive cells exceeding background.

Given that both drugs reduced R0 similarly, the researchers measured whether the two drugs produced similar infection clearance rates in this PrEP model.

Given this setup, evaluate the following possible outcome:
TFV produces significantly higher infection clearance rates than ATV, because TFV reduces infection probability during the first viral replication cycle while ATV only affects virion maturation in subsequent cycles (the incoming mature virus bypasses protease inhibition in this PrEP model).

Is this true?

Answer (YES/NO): YES